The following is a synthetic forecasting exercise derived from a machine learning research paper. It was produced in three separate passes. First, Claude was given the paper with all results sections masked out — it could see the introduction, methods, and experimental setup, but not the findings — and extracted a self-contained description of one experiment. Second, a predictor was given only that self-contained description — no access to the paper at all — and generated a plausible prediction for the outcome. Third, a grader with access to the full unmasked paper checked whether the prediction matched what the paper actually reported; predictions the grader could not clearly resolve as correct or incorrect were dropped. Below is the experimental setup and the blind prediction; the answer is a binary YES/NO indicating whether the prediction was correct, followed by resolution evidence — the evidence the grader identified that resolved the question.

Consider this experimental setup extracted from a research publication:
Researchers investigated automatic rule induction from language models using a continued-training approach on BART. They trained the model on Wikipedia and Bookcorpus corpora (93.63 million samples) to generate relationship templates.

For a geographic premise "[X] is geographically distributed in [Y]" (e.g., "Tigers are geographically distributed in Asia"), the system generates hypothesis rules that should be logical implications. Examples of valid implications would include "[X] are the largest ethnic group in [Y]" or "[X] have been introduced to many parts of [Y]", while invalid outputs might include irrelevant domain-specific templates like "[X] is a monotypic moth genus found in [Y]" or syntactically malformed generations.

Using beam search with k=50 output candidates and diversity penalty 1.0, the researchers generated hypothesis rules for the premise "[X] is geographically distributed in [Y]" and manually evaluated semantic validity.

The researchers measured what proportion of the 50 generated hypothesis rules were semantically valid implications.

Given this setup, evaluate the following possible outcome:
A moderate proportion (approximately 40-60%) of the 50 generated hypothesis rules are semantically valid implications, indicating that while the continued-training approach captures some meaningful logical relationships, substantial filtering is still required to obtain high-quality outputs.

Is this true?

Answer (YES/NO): YES